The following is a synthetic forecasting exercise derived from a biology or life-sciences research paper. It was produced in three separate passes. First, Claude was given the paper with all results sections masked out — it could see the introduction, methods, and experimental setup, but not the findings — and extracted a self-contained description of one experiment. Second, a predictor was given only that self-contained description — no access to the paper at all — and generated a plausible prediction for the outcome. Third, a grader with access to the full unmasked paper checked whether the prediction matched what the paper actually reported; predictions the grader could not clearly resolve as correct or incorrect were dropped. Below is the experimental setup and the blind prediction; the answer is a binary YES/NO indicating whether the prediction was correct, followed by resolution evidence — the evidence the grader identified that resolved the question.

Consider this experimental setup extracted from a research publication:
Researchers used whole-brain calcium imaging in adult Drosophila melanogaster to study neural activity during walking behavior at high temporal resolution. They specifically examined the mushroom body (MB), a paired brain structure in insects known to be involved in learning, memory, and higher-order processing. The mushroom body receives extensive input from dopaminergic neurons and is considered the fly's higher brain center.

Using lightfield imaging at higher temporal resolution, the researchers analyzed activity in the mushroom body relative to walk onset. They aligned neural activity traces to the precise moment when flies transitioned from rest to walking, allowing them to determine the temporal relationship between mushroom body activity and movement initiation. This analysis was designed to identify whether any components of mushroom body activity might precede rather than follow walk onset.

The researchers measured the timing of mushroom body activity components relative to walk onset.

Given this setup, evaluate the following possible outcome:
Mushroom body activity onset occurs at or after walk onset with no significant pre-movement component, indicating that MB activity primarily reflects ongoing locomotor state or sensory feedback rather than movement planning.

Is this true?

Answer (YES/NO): NO